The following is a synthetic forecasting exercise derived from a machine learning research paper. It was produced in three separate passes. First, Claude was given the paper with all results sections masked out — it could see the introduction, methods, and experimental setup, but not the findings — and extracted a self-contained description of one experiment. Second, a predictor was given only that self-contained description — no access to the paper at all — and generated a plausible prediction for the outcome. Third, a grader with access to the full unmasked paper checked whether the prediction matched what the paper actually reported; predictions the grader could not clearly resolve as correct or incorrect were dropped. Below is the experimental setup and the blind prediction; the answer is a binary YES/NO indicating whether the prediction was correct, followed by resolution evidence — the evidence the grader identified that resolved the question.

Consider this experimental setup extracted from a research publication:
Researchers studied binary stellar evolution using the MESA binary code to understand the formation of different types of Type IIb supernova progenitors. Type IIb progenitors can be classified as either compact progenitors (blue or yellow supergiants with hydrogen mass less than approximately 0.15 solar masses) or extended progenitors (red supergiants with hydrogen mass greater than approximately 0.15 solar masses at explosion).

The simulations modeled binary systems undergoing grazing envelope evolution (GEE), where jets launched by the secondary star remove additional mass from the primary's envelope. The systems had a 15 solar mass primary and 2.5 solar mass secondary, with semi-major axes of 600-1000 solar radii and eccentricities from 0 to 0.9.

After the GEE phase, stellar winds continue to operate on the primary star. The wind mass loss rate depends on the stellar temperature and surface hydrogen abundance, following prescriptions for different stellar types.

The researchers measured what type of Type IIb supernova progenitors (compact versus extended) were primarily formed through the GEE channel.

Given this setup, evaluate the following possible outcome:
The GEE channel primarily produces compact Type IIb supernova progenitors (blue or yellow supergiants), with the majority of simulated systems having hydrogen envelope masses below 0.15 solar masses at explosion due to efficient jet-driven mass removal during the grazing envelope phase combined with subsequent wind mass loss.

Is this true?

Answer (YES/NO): YES